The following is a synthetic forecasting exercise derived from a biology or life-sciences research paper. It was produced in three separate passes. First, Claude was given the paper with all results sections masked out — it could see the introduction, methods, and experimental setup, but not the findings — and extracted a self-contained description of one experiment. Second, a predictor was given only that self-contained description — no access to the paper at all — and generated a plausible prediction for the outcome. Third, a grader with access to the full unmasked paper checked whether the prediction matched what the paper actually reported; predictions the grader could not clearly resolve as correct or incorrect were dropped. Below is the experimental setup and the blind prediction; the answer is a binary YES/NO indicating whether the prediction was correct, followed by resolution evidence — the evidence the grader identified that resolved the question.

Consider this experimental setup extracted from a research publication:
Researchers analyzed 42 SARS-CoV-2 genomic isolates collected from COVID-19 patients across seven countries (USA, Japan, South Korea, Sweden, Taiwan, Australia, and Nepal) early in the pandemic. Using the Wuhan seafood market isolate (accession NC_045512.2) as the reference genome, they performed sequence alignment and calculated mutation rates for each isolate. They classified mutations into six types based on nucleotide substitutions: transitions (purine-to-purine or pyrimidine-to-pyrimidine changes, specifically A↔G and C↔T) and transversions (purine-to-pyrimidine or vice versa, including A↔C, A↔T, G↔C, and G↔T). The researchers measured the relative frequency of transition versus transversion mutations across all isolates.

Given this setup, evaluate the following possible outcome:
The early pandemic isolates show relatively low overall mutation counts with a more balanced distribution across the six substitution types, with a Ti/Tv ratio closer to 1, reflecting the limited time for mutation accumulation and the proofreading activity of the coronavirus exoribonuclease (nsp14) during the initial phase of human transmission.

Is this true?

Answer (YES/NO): NO